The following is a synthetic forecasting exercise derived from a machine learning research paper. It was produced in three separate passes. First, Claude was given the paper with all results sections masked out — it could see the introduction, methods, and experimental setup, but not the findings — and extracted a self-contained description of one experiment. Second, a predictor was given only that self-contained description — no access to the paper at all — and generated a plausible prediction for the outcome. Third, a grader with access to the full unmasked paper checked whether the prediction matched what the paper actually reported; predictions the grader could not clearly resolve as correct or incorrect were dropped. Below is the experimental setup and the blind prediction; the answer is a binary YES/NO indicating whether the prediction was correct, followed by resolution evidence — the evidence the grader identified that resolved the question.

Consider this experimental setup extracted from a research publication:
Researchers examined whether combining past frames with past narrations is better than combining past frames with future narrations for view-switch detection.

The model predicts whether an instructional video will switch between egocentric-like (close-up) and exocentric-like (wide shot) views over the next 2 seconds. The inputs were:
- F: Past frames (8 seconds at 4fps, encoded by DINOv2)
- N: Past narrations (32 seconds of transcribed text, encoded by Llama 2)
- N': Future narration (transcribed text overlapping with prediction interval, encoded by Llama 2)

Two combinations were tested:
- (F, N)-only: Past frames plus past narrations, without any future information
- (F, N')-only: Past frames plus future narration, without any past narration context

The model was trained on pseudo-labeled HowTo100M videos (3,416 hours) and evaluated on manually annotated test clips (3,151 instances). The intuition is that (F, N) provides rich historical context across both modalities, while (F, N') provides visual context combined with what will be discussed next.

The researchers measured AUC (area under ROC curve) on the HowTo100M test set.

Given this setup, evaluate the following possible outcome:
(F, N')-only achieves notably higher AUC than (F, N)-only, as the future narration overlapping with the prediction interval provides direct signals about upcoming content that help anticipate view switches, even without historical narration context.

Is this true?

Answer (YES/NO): NO